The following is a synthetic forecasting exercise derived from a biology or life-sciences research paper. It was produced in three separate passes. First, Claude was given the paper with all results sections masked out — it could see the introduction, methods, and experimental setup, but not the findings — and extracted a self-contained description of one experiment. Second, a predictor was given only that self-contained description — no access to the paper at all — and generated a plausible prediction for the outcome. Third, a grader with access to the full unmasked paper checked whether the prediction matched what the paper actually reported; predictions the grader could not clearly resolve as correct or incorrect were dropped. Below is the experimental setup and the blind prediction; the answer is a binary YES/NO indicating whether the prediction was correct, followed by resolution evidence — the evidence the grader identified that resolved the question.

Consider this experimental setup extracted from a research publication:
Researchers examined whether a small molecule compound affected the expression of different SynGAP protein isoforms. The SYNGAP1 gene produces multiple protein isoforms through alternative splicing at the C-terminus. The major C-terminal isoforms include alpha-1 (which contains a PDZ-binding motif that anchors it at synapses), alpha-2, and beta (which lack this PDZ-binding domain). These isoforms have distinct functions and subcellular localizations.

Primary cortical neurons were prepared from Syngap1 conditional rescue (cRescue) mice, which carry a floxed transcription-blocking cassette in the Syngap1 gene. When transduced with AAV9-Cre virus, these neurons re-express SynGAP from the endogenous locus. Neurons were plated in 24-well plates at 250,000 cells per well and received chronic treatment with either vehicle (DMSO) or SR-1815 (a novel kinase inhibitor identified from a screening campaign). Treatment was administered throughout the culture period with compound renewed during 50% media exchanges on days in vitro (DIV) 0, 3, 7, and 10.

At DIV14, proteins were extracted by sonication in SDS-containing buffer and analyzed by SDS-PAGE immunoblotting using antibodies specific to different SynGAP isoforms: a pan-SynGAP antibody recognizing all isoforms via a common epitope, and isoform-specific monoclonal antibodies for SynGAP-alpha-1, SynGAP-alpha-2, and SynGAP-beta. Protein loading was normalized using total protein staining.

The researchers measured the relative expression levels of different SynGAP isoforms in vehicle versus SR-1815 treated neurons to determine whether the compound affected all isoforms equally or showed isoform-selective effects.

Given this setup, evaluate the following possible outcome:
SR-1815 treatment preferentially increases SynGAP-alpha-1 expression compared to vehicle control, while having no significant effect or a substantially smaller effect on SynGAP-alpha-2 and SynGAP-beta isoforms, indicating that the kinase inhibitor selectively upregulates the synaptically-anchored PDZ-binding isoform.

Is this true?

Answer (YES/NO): NO